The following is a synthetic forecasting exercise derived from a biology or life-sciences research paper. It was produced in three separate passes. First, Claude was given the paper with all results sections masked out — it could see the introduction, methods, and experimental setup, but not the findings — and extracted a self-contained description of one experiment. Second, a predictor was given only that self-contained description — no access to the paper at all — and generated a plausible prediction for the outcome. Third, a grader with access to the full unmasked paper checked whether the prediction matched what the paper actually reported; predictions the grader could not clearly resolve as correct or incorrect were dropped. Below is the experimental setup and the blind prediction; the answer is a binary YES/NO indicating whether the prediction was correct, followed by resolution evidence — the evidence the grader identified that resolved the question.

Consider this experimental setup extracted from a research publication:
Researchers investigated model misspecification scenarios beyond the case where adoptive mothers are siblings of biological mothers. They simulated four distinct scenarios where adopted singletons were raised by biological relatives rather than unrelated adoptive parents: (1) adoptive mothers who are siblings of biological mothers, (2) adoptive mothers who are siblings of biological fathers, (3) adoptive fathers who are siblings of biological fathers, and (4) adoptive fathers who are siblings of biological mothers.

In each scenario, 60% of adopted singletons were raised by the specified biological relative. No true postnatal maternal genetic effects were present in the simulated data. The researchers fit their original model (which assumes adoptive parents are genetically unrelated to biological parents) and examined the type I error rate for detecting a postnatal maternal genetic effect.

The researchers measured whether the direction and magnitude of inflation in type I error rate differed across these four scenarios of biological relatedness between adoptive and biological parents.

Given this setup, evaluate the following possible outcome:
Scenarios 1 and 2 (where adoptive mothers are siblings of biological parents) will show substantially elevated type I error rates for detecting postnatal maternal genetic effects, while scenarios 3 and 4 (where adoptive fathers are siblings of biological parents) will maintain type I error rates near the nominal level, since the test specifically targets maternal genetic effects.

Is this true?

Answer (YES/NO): NO